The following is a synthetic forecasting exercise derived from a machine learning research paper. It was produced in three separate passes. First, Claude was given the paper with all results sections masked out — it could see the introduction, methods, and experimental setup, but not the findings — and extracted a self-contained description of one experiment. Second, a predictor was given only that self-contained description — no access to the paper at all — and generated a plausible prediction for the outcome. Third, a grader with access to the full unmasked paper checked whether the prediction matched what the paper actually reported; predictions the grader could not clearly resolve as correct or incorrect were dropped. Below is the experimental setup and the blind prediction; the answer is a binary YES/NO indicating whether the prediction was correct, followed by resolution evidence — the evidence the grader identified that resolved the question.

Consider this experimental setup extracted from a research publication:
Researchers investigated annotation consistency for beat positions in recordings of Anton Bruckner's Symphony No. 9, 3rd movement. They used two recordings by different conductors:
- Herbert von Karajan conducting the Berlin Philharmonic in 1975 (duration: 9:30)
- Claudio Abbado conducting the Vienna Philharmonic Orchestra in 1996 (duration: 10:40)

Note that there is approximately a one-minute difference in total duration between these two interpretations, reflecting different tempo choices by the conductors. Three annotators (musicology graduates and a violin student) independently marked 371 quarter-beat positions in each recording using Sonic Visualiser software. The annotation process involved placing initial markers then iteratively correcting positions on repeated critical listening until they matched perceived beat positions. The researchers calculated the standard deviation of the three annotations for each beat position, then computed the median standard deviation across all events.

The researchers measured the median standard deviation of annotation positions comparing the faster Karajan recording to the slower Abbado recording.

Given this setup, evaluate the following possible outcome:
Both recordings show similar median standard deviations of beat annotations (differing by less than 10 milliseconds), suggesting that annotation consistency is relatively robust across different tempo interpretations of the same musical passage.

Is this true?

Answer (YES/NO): NO